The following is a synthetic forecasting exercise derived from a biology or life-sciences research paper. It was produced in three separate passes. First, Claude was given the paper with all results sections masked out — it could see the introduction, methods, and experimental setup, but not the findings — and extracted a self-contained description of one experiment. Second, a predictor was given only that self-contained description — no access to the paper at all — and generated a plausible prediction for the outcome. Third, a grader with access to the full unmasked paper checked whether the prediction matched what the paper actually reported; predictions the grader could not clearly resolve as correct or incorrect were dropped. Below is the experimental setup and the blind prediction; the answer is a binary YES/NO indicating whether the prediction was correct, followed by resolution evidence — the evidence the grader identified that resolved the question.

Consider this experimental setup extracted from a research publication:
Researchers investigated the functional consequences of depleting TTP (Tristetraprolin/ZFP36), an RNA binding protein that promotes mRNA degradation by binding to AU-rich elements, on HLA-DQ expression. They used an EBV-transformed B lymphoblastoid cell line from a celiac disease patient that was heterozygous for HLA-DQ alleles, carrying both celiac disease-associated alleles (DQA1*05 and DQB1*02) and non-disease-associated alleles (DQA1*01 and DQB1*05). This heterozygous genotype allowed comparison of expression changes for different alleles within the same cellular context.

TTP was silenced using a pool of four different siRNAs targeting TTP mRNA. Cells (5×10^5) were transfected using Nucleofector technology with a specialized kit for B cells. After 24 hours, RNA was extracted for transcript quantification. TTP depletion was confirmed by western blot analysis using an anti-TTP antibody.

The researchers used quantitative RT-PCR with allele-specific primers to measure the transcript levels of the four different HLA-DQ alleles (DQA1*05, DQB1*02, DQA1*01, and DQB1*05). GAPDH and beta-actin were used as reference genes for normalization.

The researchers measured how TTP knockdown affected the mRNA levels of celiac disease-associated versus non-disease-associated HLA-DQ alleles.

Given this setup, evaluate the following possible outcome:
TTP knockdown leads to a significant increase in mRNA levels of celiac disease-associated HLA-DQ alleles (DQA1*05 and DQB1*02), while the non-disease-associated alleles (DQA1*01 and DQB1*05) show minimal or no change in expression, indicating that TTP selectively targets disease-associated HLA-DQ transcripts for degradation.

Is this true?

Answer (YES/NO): NO